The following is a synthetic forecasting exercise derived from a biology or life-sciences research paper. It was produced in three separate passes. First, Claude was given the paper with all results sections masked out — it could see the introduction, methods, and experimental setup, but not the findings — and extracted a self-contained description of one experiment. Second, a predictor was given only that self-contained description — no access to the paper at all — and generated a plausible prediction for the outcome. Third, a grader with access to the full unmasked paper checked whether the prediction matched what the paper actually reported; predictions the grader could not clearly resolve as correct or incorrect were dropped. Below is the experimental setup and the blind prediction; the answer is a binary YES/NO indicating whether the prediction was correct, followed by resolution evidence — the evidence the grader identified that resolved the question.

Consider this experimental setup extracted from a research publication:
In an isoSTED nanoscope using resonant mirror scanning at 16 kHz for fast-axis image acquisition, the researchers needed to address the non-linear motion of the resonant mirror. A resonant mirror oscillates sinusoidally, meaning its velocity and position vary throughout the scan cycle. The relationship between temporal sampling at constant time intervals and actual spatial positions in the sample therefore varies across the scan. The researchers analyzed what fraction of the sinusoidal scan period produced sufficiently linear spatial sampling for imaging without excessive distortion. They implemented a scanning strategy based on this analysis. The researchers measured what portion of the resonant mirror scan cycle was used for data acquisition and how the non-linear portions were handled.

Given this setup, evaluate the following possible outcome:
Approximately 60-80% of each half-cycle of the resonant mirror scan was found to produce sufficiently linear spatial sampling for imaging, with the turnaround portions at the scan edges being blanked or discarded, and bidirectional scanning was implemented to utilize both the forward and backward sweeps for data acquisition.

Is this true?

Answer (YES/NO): NO